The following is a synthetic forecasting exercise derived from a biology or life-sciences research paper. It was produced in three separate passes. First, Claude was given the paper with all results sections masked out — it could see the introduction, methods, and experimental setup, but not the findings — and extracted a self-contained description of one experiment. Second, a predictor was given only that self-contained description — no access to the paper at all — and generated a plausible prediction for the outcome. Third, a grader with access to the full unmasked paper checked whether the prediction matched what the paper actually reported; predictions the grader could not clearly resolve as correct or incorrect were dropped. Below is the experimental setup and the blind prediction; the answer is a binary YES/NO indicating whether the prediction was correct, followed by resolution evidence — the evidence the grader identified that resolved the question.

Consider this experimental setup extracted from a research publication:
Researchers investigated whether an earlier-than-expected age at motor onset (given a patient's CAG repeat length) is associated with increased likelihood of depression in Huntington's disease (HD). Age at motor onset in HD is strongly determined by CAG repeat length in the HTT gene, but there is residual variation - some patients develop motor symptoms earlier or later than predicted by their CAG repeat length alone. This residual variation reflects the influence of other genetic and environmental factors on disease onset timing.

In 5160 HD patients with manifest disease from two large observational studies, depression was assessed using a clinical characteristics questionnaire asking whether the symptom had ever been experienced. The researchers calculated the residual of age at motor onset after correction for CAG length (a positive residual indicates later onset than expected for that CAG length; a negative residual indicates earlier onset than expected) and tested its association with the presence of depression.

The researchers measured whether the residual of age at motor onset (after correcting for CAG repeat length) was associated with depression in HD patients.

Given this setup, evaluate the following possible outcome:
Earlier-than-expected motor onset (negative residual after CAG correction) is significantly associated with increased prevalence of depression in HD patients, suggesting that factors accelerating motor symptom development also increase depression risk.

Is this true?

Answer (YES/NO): YES